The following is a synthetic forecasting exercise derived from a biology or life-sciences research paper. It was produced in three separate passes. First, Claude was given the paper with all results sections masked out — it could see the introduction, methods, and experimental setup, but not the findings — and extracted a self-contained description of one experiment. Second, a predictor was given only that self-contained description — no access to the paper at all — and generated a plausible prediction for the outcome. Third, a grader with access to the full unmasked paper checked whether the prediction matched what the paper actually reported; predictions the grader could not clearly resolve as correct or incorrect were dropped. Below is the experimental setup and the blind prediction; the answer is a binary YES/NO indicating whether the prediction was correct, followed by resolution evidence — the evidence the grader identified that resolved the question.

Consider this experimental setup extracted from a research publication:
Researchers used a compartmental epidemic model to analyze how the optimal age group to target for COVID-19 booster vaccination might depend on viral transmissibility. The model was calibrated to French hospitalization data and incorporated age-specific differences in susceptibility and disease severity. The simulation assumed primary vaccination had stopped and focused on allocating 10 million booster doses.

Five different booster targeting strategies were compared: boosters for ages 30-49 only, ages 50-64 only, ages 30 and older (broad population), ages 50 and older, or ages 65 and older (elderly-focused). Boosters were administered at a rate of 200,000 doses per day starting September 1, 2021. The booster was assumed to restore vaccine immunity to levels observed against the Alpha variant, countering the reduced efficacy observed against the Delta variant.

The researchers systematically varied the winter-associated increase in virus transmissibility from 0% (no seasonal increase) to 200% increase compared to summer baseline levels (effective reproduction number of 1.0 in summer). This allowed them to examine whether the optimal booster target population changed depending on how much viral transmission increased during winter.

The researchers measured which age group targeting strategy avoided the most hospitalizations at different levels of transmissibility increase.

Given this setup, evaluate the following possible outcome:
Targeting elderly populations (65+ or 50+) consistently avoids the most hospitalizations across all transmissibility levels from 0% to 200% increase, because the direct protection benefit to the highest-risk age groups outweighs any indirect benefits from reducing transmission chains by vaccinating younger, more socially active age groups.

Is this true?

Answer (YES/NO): NO